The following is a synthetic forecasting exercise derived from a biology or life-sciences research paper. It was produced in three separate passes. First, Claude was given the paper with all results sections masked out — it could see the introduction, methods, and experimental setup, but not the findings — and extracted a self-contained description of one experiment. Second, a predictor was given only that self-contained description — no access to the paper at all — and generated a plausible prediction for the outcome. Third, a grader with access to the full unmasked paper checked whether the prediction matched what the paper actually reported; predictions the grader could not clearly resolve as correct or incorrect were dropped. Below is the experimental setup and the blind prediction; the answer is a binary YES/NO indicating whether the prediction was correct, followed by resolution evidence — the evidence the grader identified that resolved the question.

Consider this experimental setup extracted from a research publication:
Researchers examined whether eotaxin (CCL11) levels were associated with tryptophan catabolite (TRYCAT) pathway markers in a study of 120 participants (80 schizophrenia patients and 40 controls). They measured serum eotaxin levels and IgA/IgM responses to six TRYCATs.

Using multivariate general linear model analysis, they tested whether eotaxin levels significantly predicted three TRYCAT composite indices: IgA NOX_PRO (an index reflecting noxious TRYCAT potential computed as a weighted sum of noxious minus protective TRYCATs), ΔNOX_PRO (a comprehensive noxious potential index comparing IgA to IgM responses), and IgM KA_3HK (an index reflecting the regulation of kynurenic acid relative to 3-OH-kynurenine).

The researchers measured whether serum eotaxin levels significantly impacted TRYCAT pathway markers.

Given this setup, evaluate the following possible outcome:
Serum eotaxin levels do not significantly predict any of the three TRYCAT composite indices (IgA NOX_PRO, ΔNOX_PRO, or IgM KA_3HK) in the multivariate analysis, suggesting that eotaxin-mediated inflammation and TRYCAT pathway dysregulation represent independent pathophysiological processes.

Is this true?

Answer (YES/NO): YES